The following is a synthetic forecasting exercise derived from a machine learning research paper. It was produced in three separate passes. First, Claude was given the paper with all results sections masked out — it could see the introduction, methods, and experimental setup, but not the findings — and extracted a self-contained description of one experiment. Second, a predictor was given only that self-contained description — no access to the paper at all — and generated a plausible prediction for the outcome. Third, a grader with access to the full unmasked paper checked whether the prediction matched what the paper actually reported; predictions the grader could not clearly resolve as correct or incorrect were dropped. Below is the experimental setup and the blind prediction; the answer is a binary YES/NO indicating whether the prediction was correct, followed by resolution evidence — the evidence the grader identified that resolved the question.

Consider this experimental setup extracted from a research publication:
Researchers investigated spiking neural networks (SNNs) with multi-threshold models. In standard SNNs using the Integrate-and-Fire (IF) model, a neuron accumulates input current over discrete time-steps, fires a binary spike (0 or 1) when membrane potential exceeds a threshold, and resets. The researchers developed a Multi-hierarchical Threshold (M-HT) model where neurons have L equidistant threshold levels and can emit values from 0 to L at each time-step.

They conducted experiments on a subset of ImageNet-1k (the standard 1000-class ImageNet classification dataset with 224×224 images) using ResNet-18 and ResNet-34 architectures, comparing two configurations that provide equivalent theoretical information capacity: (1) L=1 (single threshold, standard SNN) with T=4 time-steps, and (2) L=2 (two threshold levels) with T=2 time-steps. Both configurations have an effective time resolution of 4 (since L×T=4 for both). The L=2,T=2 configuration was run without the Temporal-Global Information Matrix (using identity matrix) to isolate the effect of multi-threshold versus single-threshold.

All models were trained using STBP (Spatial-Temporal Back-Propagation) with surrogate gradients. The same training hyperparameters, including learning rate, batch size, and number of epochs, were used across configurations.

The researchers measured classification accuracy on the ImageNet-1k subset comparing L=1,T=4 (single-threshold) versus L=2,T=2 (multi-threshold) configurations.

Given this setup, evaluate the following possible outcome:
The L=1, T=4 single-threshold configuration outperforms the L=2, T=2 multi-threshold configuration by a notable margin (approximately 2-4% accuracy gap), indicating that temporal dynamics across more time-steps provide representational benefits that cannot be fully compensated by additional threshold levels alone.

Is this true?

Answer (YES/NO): NO